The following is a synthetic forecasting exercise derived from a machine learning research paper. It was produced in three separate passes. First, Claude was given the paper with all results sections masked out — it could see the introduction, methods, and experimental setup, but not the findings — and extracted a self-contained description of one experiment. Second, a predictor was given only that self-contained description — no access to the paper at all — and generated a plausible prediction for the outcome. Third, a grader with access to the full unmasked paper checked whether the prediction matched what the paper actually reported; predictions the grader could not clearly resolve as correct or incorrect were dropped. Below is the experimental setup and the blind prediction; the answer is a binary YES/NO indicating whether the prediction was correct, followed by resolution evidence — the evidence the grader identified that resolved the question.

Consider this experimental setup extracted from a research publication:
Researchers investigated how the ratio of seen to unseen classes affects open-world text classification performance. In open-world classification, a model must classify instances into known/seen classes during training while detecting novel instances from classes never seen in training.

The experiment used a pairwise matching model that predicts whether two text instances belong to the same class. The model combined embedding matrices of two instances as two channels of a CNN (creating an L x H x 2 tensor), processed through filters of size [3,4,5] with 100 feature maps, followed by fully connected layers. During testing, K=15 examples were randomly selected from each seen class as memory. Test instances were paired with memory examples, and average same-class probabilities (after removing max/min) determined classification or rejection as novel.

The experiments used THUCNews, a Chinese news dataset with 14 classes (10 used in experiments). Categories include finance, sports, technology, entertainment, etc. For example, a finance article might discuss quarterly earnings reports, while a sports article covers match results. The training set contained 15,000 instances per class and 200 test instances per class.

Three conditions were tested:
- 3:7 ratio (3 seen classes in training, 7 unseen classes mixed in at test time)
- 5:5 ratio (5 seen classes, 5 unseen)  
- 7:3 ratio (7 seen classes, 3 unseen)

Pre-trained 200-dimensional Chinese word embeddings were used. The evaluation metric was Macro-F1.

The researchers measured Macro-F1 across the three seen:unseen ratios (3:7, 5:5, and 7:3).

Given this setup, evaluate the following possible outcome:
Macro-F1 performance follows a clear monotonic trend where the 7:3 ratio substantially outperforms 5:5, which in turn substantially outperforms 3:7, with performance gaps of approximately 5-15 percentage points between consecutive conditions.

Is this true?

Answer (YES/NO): NO